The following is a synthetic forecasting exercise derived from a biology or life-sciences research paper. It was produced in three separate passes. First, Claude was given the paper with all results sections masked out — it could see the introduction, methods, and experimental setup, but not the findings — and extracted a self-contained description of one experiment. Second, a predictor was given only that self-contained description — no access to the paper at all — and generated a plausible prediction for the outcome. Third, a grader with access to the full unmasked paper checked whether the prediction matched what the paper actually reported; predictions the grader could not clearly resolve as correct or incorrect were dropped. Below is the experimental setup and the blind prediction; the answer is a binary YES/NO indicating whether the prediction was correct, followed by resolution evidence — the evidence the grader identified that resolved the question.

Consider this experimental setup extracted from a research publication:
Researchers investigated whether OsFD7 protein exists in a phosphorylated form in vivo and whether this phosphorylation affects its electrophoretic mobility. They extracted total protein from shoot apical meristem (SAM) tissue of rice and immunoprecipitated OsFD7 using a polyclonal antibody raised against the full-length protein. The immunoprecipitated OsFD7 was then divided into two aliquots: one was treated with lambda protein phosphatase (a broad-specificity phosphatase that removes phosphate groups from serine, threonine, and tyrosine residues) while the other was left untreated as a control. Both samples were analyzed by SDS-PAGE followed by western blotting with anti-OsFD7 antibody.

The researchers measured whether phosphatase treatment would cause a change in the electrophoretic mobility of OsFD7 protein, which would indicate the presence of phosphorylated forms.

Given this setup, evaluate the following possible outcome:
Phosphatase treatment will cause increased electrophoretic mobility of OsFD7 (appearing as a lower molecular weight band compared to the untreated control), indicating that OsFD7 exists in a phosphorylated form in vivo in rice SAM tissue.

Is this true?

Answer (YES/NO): YES